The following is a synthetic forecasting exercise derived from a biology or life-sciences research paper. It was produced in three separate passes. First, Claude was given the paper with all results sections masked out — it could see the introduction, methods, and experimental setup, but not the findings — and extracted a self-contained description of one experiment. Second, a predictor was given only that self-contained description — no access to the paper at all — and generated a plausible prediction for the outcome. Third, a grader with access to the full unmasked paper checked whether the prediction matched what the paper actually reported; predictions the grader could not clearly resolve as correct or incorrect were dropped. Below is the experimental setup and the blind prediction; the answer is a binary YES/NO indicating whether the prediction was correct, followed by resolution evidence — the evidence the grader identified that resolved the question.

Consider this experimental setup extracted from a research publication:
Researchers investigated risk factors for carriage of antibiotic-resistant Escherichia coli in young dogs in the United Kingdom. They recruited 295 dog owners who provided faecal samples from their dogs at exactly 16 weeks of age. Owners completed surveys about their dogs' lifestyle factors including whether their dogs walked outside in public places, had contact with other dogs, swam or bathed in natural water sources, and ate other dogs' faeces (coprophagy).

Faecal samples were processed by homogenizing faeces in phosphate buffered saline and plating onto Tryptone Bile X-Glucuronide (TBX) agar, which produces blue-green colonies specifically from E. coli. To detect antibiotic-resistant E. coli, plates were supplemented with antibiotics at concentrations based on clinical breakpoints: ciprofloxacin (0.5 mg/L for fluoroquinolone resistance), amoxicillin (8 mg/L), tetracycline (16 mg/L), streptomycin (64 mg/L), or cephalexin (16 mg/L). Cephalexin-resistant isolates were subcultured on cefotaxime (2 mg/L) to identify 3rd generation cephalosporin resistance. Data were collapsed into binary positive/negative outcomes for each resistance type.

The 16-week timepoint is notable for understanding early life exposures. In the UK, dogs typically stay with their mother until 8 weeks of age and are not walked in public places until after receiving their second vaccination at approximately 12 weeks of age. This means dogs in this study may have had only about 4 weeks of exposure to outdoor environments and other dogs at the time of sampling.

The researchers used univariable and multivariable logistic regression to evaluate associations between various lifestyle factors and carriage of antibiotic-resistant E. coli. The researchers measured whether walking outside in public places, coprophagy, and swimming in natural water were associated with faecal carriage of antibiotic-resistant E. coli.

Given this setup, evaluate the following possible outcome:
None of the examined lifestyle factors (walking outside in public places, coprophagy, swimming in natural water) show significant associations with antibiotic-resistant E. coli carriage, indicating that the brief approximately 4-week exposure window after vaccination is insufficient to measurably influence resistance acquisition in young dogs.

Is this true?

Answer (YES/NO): YES